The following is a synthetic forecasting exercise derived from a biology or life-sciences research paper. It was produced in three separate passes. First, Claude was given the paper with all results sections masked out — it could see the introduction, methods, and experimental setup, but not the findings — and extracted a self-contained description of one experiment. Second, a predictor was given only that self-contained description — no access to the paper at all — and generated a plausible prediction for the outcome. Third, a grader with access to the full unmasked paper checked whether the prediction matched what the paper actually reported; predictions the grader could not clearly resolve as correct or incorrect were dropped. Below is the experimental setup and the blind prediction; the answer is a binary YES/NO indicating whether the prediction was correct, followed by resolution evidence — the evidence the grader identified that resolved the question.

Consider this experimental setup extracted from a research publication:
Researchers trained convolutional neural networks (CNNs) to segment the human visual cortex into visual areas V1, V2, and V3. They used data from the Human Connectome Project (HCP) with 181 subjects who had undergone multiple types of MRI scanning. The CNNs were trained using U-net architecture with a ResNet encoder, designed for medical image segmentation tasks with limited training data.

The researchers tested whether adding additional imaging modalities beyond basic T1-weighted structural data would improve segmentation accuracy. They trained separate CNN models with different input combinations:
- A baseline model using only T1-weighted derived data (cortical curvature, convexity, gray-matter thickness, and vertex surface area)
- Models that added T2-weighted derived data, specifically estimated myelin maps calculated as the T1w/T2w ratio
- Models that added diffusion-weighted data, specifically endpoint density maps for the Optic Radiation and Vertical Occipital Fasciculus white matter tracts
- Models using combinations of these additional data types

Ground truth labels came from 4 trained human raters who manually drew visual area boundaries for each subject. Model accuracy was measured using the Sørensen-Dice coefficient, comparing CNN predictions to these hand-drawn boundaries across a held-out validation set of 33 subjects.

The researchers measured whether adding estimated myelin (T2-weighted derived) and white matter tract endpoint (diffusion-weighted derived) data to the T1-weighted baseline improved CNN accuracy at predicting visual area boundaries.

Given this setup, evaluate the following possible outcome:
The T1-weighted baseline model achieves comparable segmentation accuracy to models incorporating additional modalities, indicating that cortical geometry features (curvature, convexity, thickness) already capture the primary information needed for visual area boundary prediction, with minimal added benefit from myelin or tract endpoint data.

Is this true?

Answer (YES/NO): YES